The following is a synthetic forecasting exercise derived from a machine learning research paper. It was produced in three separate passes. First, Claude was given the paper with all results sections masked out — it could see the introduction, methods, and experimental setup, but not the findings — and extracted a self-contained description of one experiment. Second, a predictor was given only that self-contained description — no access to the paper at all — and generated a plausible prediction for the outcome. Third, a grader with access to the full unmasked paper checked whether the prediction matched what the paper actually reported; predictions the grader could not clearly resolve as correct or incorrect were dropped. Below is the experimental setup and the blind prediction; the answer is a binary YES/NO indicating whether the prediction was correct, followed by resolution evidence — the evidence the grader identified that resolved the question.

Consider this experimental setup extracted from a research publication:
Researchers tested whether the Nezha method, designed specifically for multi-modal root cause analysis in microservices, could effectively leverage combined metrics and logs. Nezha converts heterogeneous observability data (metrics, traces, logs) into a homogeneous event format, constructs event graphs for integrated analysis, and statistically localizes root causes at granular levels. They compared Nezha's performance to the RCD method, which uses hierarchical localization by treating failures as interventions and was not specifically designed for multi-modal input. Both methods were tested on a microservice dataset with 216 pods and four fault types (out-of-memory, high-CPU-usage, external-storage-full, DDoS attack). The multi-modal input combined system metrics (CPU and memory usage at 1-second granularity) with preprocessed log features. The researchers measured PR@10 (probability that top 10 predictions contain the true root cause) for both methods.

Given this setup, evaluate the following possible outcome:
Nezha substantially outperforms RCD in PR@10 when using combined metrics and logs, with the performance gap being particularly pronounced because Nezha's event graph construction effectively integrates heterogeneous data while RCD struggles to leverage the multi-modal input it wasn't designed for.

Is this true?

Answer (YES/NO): NO